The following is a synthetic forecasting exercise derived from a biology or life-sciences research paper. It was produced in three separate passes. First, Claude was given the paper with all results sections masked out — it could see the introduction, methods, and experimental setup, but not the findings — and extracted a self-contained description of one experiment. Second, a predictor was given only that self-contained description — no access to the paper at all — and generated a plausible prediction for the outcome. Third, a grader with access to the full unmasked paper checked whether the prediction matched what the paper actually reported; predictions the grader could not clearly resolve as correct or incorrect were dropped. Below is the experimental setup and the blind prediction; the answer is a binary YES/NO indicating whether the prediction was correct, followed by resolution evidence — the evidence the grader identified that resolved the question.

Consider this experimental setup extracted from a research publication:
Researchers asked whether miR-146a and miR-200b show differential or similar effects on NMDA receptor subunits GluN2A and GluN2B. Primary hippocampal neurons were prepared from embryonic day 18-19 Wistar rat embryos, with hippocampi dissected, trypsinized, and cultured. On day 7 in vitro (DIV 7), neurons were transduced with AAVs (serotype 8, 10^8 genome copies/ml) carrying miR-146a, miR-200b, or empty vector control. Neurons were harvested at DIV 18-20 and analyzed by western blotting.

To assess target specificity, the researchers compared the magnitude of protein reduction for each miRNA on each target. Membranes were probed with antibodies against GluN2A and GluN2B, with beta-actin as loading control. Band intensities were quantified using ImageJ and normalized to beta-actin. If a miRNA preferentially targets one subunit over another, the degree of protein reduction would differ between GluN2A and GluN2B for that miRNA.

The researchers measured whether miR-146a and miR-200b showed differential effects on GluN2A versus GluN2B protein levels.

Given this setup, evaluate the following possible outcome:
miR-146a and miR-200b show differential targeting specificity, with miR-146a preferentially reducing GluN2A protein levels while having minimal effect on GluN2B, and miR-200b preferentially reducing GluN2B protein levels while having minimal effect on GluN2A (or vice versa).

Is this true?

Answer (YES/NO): NO